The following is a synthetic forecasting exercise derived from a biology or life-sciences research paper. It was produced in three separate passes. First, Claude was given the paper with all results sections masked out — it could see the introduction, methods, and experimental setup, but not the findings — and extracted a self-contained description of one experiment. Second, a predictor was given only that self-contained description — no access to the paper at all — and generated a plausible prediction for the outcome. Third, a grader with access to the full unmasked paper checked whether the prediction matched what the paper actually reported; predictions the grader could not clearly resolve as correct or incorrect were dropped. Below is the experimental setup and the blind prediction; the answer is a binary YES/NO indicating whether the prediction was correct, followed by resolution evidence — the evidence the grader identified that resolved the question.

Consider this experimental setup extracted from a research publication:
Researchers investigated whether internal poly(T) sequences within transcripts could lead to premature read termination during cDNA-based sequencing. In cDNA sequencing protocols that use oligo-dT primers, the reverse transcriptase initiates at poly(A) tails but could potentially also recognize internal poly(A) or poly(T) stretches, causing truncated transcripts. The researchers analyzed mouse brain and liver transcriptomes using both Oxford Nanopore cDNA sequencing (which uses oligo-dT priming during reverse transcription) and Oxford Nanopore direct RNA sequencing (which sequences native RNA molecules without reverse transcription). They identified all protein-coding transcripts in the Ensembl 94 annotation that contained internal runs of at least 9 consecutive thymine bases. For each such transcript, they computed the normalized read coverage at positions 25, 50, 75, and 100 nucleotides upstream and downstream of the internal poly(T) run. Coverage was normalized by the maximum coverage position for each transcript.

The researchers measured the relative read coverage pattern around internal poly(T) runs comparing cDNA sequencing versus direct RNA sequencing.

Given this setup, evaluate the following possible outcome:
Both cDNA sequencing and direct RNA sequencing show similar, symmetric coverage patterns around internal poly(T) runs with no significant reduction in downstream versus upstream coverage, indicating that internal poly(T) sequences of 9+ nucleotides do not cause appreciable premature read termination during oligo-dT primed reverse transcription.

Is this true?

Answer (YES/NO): NO